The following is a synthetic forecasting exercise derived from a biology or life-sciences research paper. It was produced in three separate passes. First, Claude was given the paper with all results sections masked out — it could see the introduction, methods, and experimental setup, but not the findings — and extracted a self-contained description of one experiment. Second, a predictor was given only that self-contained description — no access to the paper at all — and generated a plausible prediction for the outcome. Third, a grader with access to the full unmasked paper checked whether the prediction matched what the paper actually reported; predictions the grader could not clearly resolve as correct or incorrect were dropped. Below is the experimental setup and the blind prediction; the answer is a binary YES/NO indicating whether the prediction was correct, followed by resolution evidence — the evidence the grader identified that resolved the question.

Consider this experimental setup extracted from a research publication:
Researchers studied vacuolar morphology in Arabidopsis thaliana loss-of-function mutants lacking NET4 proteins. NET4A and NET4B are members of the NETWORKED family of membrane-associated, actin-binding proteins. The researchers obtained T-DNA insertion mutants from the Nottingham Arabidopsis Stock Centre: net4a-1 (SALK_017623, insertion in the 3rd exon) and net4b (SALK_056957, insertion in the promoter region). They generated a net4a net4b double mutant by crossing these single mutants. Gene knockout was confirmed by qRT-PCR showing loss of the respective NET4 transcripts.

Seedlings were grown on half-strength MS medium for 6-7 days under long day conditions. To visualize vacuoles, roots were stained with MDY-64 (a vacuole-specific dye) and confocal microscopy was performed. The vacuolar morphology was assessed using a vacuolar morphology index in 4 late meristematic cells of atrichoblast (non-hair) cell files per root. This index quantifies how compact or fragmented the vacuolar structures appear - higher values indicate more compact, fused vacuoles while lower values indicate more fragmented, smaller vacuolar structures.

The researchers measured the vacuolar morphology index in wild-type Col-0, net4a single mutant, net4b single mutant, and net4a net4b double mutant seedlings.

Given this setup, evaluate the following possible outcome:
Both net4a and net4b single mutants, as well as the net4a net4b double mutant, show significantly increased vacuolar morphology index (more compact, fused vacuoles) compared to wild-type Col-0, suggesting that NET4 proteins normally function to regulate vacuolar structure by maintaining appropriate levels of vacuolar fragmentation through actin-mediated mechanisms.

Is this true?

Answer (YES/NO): YES